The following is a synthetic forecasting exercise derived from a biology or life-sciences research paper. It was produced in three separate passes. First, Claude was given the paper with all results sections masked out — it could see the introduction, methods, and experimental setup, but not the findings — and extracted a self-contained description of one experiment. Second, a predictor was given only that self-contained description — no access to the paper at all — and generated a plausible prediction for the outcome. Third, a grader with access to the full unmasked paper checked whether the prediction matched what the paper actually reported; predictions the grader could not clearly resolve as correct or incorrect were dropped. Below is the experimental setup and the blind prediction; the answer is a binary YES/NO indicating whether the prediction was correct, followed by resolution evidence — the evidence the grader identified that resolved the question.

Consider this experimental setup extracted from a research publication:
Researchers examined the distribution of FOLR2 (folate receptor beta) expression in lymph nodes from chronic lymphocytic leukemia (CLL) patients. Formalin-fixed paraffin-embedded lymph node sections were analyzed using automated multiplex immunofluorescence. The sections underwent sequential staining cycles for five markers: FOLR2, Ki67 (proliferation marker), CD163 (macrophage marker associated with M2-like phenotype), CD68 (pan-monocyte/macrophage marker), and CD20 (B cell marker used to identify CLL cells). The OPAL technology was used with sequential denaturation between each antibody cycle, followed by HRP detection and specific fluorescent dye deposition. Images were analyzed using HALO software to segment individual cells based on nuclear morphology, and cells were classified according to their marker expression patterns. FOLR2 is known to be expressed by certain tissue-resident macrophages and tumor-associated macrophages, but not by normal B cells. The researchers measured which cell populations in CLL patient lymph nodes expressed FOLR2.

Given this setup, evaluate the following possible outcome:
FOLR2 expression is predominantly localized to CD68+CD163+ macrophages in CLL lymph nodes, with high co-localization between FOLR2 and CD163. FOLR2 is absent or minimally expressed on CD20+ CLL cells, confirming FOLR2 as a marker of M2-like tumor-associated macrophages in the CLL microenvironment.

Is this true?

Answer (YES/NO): NO